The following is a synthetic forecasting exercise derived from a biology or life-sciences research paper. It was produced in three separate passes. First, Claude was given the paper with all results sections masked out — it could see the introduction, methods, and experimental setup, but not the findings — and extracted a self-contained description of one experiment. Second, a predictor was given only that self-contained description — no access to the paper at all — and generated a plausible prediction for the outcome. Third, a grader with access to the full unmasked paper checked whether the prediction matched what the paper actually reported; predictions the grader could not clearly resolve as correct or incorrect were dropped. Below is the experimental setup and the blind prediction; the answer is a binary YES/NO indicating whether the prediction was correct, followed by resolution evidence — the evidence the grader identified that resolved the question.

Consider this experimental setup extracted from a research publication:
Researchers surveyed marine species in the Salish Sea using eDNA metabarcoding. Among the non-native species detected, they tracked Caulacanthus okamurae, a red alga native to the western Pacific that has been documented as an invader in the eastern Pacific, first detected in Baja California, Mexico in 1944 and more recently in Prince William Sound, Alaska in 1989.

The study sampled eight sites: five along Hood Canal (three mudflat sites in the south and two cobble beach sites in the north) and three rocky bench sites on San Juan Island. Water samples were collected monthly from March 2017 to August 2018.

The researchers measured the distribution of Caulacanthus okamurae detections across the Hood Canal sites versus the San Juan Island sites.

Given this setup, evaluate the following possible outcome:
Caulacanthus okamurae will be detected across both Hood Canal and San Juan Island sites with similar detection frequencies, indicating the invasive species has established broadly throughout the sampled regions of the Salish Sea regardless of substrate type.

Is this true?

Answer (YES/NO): NO